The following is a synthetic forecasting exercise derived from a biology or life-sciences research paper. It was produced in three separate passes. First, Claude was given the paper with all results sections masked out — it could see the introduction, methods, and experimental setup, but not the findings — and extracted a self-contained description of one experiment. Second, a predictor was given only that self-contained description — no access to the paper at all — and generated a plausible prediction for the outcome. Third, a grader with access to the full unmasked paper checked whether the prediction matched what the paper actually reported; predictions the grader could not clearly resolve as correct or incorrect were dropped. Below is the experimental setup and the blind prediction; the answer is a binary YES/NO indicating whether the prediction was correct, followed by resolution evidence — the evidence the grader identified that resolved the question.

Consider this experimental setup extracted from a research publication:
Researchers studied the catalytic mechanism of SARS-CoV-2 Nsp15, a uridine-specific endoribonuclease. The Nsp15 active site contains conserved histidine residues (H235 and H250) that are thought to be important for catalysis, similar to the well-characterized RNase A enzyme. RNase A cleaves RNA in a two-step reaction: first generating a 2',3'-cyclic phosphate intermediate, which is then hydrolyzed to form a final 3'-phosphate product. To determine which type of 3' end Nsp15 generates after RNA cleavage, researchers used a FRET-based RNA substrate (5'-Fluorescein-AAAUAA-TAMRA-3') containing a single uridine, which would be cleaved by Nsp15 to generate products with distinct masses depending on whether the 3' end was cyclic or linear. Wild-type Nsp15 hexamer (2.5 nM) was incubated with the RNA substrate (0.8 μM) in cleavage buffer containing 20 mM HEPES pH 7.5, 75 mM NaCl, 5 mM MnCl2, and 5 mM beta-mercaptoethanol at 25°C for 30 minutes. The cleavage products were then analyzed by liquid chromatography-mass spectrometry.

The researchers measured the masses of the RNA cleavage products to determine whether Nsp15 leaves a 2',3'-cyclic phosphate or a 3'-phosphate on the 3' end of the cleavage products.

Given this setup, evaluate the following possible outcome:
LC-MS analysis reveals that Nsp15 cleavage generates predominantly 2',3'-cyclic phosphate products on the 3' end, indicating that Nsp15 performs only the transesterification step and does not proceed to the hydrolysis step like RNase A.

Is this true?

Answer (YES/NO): NO